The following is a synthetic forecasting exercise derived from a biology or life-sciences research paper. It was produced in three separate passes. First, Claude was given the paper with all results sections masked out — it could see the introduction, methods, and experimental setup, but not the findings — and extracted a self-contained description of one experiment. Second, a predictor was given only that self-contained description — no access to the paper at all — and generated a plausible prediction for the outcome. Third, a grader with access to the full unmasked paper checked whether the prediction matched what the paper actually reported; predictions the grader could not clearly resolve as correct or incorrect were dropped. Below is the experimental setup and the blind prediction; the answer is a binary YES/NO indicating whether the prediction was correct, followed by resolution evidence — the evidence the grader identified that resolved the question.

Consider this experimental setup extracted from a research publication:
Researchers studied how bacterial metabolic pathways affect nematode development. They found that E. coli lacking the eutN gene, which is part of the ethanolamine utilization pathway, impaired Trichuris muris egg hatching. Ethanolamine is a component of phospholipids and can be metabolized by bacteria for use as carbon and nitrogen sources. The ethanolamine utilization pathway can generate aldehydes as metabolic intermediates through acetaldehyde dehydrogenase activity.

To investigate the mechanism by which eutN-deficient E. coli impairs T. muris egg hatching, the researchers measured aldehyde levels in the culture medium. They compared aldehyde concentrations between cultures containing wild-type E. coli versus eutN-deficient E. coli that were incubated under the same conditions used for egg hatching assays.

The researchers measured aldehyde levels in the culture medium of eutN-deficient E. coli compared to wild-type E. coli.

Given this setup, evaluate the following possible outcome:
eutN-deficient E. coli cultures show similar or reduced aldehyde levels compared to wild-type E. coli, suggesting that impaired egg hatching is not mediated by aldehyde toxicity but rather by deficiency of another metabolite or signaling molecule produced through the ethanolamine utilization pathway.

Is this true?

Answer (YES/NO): NO